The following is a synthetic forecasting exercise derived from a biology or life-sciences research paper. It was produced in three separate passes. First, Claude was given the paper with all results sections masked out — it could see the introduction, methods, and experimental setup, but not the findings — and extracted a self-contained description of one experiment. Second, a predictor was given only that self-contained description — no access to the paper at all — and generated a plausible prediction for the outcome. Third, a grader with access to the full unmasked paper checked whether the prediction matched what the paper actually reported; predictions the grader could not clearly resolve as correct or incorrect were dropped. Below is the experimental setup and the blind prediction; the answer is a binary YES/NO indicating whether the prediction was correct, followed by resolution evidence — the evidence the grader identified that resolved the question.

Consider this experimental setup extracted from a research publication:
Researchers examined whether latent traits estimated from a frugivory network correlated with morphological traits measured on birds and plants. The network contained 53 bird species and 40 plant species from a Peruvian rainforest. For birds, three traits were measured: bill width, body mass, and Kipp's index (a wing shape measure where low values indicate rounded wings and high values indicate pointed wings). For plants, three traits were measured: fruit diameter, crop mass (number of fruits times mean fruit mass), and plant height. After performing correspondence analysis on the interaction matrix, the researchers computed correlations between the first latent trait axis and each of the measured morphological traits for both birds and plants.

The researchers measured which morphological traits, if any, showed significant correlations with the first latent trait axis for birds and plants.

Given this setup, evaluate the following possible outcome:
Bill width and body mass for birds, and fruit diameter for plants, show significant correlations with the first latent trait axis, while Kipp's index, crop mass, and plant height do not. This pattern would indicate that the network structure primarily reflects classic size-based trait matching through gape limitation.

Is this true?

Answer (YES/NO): NO